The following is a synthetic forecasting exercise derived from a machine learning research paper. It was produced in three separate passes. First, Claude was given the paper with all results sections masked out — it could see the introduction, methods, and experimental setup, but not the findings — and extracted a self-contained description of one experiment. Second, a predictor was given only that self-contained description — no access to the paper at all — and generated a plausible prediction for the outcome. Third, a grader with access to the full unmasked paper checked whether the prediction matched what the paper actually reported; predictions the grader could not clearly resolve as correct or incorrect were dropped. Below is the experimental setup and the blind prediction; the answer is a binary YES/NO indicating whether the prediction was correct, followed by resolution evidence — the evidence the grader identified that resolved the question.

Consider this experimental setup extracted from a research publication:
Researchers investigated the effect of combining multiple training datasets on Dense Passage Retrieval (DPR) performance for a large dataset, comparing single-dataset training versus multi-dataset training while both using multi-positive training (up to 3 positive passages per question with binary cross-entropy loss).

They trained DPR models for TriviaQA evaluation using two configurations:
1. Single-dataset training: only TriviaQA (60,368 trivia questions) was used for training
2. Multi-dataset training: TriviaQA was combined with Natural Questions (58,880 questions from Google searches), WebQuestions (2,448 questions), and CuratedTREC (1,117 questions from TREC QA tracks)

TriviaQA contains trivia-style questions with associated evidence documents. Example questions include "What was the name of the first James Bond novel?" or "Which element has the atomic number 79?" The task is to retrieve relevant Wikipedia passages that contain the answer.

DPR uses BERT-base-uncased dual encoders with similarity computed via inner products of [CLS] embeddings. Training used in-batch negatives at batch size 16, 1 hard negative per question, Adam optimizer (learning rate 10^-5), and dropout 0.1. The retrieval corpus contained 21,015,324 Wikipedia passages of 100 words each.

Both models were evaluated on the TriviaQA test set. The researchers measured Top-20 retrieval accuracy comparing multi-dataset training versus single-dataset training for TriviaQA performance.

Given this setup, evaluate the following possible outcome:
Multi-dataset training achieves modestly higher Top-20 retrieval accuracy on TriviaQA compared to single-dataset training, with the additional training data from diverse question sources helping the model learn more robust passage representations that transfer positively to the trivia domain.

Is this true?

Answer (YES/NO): NO